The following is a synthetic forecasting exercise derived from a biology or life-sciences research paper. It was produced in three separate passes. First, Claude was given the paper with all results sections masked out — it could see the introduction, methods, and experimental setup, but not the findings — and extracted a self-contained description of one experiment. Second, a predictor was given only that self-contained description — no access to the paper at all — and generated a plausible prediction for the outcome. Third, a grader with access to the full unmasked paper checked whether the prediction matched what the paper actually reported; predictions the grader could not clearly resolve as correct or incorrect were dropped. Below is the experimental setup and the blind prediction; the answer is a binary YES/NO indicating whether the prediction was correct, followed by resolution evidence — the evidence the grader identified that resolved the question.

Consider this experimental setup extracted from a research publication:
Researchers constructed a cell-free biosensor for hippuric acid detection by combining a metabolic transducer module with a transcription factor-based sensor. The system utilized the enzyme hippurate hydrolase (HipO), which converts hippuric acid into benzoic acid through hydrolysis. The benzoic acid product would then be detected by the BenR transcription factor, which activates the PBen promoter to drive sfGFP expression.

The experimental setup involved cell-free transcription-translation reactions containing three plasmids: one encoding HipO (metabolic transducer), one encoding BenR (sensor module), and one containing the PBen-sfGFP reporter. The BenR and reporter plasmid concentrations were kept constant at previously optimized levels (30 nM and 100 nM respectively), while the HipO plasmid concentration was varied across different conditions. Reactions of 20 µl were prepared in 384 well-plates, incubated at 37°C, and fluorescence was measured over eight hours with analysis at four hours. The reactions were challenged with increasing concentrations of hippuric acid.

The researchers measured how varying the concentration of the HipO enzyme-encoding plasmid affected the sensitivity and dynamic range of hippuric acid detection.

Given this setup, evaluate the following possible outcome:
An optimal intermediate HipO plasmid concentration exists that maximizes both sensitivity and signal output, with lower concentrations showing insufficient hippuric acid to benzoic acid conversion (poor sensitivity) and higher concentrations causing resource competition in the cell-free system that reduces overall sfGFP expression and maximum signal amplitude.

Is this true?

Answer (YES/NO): YES